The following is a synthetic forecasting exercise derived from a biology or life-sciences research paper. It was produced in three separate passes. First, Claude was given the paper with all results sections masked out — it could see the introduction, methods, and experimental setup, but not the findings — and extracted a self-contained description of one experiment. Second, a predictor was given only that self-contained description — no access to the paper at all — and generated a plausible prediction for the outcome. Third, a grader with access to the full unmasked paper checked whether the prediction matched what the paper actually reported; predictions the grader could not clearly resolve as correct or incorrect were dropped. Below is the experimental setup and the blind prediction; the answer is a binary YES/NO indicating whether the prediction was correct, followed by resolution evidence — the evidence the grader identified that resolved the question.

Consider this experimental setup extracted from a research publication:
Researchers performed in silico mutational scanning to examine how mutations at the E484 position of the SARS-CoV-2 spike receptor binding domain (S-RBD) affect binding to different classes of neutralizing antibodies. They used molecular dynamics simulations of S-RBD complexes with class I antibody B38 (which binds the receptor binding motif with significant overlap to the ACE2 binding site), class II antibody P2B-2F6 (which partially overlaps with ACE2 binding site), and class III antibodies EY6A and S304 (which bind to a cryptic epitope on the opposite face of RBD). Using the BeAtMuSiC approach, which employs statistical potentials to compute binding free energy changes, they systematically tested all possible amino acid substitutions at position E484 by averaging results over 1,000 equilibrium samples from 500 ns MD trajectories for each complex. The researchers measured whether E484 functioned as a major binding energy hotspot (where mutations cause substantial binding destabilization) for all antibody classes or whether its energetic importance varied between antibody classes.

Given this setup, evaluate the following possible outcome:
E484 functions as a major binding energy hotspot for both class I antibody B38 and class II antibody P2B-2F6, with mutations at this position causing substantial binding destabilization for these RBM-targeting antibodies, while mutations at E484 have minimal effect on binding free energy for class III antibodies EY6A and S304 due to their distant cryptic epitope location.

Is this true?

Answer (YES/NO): NO